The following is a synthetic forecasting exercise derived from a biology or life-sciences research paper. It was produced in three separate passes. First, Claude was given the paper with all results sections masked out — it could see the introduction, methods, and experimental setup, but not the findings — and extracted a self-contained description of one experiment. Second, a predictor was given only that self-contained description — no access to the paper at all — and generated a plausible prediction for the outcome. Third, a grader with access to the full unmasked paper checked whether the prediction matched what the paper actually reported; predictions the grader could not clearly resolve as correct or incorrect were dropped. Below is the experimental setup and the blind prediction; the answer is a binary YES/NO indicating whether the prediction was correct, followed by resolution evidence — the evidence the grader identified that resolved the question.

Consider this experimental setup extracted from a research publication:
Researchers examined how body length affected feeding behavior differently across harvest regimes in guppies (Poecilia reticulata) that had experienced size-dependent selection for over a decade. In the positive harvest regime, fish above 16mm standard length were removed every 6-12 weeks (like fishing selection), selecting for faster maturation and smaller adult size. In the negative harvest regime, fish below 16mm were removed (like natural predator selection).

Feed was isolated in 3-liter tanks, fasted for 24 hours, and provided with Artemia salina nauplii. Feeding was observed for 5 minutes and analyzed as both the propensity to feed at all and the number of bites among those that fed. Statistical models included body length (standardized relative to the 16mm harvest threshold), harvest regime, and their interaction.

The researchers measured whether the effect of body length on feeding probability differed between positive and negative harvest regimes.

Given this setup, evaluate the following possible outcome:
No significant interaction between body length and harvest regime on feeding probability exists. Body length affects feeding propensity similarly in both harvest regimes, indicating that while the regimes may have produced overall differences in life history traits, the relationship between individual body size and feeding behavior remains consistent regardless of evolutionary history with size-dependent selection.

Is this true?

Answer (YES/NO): NO